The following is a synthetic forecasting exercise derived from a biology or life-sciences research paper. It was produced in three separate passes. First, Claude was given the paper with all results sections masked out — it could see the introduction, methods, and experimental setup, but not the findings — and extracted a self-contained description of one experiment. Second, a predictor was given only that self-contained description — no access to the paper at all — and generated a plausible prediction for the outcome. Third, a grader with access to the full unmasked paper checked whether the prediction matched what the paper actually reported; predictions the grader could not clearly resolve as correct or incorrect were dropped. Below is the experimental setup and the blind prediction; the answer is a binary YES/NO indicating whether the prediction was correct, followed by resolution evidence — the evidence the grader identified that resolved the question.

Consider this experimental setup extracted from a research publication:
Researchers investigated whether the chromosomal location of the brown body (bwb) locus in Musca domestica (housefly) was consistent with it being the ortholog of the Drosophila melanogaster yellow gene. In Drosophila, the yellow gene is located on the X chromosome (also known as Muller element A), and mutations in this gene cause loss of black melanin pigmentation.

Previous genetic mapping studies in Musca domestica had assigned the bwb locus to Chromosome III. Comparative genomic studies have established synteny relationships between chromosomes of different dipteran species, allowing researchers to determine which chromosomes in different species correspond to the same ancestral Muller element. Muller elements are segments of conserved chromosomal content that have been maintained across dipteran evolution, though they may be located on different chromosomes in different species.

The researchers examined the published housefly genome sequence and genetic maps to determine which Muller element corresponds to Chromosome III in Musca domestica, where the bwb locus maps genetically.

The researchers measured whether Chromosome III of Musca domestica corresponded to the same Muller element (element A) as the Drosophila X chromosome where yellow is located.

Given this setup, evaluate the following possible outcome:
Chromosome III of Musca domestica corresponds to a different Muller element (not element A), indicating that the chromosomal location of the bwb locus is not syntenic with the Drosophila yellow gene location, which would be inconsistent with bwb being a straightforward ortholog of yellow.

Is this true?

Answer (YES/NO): NO